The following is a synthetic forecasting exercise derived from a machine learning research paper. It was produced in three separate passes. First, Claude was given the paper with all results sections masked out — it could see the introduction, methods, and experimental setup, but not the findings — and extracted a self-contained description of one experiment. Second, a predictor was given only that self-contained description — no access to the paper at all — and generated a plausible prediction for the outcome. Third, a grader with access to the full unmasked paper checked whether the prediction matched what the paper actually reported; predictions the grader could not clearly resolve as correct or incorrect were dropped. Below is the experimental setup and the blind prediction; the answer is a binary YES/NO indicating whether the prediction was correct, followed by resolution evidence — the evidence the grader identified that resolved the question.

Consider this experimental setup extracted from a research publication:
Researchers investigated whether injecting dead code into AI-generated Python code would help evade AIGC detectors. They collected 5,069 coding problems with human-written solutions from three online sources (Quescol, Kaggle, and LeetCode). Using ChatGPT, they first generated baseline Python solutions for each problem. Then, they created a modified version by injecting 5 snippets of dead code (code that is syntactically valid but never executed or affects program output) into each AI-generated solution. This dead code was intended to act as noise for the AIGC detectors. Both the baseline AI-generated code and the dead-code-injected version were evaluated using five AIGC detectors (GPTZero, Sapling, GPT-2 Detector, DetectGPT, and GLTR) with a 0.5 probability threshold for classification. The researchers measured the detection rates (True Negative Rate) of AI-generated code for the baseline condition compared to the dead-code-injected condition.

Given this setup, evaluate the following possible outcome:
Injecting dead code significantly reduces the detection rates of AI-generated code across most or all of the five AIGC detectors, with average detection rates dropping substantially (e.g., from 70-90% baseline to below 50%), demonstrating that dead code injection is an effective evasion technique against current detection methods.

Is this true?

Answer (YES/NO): NO